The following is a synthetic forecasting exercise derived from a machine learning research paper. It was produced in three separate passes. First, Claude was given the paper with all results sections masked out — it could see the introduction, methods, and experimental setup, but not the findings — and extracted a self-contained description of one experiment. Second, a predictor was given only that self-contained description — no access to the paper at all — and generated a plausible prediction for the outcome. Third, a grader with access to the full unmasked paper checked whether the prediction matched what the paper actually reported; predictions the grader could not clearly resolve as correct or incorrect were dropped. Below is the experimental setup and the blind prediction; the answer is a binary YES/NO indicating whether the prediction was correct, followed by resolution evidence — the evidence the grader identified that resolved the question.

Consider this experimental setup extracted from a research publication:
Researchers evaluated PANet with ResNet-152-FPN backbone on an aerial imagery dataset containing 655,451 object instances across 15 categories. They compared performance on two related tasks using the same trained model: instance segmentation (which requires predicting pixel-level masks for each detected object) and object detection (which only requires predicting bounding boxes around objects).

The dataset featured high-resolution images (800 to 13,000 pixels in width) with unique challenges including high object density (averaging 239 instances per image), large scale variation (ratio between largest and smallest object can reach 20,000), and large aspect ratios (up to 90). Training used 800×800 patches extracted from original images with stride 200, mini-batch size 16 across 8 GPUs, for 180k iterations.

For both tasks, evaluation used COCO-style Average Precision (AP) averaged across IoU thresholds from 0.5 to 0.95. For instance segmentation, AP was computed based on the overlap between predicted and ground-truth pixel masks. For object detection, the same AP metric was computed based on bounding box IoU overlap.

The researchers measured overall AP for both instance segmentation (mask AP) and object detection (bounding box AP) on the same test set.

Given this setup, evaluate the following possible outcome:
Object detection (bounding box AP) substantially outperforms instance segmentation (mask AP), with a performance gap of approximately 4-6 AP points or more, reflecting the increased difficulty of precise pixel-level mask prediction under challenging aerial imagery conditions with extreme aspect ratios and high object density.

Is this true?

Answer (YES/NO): YES